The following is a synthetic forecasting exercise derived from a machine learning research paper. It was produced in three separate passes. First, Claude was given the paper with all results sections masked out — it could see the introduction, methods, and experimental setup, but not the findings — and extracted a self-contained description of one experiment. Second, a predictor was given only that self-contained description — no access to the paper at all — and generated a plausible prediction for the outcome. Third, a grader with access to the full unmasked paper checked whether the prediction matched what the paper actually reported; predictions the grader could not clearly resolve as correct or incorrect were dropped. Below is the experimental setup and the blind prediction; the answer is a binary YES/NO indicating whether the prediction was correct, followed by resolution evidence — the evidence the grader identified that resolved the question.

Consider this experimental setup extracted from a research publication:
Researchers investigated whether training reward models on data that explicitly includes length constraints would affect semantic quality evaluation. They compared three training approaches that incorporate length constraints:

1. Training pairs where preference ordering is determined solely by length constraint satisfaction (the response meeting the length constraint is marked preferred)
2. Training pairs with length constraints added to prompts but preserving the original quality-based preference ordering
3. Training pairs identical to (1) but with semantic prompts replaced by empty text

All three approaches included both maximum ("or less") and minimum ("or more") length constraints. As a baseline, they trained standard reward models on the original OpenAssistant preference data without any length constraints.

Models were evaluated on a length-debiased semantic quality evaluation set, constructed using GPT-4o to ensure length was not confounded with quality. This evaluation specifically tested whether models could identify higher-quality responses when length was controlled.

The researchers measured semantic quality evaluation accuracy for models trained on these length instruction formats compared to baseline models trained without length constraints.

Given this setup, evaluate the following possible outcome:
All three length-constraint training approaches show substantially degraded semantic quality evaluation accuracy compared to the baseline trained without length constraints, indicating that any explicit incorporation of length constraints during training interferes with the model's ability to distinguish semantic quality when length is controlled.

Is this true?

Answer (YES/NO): NO